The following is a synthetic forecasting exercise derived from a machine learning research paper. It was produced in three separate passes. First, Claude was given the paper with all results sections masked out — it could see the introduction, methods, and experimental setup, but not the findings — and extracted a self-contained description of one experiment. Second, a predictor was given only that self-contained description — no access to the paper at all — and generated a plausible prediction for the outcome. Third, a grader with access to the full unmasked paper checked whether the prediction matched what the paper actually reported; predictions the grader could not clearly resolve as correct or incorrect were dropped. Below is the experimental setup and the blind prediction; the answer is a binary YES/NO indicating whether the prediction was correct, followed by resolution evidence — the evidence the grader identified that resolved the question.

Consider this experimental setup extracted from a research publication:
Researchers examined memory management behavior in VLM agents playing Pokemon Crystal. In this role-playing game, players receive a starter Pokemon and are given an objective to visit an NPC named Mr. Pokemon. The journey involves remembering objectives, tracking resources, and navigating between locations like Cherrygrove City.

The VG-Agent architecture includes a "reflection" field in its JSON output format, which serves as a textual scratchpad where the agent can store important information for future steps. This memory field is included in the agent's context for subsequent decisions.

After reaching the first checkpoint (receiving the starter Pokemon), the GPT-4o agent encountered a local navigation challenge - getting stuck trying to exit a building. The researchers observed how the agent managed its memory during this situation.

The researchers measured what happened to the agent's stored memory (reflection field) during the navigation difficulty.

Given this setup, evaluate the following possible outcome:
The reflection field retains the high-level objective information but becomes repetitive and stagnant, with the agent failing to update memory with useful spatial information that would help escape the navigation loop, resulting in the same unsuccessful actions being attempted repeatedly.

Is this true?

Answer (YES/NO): NO